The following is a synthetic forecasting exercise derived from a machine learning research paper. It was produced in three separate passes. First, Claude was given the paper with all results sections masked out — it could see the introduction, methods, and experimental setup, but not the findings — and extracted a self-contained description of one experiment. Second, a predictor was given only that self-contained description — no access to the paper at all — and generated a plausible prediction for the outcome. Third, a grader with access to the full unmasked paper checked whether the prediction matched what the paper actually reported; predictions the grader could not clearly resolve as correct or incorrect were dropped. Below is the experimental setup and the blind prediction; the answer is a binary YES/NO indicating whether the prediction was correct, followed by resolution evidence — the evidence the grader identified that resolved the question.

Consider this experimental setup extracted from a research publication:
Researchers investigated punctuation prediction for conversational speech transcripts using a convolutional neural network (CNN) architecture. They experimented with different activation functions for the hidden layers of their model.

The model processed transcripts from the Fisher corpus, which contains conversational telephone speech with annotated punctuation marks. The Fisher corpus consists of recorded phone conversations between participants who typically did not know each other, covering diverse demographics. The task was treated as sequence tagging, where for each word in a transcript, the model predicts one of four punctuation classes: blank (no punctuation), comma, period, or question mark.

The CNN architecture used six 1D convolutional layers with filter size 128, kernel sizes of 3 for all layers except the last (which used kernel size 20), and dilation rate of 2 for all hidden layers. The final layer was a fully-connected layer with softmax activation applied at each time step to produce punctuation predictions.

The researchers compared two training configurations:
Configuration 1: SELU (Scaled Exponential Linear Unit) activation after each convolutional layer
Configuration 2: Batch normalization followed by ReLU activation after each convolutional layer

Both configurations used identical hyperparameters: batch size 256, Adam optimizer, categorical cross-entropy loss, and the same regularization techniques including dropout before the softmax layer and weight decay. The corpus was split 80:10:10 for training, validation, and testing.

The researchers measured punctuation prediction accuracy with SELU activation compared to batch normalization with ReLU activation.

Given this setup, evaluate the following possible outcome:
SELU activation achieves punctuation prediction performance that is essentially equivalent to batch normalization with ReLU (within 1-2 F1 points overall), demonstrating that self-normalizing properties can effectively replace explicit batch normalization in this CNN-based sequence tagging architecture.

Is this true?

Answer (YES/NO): NO